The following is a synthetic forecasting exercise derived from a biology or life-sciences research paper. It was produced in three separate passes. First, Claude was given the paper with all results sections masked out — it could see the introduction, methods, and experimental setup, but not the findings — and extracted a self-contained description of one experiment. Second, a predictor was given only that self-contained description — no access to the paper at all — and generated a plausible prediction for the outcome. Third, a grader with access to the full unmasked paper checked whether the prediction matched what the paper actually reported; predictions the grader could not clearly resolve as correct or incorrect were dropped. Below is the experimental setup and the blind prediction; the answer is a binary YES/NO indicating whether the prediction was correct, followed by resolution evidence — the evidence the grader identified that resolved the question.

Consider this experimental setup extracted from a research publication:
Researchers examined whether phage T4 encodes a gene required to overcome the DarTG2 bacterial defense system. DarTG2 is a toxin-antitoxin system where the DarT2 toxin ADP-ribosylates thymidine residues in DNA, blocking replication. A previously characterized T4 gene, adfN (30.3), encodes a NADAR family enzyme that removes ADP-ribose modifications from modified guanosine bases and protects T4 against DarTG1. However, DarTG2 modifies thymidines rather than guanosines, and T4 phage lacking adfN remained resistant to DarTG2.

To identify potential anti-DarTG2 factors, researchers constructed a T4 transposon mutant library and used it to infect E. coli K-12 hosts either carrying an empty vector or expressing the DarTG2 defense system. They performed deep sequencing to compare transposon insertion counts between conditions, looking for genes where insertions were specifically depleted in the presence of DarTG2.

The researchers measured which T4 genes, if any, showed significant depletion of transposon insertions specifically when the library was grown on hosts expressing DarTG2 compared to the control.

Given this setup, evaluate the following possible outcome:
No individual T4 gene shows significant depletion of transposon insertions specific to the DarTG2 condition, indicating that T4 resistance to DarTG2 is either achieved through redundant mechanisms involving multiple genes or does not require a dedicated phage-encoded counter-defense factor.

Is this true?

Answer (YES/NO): NO